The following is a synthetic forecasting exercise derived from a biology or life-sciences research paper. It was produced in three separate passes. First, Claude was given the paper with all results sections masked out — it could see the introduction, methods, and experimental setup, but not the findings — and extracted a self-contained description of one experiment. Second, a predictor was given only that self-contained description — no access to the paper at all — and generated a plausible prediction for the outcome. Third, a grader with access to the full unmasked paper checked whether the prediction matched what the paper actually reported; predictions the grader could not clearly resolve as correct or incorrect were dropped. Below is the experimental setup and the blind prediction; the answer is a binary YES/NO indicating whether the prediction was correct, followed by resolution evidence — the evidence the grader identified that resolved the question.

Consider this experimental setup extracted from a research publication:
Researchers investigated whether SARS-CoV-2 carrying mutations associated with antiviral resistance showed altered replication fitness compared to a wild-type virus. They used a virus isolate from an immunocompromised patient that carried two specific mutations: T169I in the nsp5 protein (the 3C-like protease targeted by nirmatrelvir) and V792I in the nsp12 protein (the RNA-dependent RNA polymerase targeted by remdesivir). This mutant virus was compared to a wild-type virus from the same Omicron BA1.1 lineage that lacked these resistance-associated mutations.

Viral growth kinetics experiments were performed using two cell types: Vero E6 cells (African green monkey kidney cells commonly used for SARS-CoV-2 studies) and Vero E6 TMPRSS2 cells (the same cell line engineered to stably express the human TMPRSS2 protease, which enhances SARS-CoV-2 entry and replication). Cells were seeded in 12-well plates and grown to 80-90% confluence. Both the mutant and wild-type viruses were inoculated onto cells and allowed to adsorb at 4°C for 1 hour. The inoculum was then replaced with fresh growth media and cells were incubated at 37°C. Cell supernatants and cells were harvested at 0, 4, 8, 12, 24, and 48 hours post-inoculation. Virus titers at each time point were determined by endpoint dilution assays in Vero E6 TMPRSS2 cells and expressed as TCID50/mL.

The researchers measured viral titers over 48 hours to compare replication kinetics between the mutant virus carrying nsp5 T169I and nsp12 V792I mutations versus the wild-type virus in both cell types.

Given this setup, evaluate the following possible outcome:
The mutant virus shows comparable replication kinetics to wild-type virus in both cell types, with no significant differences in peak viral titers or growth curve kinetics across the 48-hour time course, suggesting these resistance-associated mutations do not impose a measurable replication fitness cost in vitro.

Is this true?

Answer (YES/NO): NO